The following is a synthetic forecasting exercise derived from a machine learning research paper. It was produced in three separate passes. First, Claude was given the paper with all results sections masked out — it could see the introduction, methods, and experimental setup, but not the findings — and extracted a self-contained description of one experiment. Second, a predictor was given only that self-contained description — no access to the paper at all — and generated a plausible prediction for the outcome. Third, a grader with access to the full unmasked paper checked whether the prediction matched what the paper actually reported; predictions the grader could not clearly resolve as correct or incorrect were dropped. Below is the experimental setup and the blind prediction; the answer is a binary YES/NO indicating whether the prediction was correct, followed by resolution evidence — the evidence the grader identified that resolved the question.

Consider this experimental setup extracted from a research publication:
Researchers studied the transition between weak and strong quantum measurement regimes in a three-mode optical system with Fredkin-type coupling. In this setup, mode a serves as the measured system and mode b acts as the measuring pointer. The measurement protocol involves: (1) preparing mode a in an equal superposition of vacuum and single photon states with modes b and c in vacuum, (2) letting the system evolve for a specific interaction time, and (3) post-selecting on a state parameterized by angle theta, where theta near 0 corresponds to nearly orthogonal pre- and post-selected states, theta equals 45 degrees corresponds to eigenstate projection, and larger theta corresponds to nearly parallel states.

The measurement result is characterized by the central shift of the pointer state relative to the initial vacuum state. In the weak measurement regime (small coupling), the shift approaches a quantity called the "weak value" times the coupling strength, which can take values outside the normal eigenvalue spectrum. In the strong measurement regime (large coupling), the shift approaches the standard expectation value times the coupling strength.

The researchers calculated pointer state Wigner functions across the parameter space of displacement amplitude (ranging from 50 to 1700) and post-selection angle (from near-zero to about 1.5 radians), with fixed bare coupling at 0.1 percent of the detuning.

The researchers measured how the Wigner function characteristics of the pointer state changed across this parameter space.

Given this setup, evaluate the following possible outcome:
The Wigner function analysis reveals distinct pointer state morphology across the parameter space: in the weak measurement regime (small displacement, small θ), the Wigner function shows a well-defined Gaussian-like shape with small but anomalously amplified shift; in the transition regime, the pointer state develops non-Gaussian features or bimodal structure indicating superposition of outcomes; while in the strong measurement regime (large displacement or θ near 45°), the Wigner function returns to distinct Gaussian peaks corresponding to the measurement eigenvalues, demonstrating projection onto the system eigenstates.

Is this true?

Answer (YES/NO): NO